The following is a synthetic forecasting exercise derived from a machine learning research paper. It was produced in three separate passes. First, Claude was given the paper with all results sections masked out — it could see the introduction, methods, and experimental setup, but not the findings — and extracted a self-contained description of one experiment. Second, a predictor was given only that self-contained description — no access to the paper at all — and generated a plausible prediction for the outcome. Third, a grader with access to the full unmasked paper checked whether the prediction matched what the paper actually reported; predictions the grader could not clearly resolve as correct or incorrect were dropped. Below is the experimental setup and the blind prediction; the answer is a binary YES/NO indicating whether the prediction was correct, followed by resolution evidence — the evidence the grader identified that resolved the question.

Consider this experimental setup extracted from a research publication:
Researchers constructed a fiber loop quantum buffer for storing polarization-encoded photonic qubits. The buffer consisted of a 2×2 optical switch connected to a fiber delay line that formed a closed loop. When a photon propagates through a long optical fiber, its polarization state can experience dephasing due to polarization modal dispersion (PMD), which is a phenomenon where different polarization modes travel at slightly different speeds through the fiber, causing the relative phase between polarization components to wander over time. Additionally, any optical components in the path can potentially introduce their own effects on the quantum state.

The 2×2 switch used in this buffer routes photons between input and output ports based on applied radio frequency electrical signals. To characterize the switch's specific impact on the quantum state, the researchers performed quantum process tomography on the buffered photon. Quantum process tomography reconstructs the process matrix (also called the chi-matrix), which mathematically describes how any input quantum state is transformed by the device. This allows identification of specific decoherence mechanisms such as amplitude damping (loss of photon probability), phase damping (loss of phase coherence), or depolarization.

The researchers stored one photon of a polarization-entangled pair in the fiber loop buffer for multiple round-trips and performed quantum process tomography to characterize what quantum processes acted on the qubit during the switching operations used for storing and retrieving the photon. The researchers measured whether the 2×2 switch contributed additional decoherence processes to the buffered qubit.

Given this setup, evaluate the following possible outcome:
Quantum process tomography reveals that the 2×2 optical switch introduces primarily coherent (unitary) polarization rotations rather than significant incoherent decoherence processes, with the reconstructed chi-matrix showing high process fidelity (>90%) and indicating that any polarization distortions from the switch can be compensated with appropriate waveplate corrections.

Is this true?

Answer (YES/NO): NO